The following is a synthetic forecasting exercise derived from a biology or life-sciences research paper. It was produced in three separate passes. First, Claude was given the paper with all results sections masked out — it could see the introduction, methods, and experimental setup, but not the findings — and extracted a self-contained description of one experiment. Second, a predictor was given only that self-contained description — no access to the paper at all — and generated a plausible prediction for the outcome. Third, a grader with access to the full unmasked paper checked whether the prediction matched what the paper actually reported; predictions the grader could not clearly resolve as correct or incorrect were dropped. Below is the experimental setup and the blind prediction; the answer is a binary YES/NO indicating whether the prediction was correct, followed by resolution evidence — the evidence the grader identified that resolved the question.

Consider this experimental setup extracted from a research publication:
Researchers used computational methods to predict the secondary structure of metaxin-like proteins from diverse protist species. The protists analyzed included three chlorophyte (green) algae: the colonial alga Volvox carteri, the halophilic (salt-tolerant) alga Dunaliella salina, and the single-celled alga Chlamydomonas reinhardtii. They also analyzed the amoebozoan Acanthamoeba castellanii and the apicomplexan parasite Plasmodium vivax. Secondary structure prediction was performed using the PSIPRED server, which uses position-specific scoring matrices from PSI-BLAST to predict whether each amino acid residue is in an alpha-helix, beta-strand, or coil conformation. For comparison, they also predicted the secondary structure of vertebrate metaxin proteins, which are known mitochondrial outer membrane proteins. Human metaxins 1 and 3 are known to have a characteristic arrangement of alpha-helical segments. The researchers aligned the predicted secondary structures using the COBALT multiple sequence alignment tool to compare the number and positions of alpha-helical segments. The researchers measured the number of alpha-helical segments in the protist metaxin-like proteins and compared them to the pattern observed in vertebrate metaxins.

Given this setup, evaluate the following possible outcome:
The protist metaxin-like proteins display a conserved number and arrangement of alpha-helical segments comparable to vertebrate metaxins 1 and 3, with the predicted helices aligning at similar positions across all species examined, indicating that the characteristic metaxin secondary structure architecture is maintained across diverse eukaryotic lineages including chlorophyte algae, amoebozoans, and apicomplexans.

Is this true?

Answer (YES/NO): YES